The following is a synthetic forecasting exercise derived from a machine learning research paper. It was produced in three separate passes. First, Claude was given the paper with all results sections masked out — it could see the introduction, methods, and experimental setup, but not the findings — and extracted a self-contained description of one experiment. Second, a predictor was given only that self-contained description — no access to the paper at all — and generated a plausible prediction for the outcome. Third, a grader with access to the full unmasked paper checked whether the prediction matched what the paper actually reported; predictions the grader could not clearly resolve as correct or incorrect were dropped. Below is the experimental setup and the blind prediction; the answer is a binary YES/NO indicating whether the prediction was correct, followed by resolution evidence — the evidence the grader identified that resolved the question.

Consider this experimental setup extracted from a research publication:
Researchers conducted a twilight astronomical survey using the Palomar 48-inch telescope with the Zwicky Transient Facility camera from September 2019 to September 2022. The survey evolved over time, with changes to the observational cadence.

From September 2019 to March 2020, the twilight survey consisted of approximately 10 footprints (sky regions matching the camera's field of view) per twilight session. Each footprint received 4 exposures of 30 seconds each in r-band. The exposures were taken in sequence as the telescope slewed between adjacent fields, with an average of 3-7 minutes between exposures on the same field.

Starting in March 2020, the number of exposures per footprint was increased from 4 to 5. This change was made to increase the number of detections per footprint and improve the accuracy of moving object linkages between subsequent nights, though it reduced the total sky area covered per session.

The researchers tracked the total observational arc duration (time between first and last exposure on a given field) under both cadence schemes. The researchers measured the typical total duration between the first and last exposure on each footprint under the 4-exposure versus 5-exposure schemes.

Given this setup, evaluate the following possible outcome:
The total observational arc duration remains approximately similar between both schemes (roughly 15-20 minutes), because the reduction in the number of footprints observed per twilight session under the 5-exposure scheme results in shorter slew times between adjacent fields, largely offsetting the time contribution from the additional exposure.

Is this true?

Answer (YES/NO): NO